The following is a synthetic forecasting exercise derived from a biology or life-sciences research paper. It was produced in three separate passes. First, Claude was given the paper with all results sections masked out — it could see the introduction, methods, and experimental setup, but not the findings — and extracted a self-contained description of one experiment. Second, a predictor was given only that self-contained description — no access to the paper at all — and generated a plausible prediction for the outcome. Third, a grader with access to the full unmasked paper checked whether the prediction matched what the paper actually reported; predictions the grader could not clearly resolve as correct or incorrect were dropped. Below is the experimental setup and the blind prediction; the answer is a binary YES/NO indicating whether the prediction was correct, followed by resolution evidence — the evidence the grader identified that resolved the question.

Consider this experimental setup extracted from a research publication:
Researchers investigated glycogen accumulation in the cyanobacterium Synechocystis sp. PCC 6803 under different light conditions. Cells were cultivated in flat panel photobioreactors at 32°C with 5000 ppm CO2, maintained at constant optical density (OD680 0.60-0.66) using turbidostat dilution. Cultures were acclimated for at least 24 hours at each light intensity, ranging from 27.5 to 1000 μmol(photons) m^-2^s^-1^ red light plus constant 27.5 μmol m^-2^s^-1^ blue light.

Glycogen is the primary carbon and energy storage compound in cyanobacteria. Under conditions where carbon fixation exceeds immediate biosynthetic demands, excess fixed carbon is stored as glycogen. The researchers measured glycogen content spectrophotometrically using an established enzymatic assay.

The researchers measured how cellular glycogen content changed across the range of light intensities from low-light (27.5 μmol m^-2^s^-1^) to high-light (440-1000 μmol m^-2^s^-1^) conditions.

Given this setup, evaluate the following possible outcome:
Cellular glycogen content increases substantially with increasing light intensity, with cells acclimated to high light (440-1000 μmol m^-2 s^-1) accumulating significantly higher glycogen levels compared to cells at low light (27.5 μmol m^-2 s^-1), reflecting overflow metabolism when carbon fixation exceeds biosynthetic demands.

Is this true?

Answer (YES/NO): YES